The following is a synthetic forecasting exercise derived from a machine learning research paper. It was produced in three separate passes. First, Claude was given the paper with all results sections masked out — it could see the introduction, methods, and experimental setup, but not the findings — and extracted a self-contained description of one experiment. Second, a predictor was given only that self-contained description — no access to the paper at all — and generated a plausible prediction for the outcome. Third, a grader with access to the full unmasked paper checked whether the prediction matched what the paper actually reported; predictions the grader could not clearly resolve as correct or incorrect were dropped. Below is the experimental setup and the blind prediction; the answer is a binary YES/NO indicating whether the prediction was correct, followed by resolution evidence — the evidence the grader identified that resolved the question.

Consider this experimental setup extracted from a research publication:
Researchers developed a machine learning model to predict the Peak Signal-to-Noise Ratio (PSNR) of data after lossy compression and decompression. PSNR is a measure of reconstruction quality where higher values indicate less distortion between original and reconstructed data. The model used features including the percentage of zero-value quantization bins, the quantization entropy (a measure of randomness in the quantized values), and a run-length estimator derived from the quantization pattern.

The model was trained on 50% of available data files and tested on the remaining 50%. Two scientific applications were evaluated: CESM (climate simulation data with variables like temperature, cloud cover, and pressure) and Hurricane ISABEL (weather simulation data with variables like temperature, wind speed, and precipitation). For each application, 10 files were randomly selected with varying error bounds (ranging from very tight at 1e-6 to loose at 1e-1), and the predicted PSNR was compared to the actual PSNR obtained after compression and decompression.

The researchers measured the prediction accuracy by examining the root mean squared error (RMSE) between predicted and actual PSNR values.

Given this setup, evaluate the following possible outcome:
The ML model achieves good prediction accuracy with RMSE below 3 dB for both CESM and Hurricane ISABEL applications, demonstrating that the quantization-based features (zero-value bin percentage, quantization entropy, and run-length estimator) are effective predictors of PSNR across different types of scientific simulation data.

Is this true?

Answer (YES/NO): NO